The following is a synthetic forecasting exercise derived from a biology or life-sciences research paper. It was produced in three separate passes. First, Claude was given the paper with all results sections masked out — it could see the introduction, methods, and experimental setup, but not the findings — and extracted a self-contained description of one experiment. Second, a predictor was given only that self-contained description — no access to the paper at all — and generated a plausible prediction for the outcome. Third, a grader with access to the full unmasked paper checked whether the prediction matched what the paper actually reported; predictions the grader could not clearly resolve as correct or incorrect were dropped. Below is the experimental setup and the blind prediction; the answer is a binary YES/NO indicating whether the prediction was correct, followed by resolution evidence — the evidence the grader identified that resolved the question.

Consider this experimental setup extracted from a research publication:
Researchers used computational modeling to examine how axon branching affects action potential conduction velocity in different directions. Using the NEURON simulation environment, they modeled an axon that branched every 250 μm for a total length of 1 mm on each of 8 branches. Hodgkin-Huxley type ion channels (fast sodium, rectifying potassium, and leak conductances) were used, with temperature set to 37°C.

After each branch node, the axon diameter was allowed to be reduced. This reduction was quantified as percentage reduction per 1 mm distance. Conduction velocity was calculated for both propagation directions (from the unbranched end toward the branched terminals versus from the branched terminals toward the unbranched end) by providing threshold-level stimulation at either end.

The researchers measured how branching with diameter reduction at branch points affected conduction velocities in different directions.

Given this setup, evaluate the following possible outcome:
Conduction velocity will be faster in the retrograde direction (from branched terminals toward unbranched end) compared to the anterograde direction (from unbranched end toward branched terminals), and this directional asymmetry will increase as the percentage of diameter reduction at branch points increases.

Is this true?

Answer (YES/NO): NO